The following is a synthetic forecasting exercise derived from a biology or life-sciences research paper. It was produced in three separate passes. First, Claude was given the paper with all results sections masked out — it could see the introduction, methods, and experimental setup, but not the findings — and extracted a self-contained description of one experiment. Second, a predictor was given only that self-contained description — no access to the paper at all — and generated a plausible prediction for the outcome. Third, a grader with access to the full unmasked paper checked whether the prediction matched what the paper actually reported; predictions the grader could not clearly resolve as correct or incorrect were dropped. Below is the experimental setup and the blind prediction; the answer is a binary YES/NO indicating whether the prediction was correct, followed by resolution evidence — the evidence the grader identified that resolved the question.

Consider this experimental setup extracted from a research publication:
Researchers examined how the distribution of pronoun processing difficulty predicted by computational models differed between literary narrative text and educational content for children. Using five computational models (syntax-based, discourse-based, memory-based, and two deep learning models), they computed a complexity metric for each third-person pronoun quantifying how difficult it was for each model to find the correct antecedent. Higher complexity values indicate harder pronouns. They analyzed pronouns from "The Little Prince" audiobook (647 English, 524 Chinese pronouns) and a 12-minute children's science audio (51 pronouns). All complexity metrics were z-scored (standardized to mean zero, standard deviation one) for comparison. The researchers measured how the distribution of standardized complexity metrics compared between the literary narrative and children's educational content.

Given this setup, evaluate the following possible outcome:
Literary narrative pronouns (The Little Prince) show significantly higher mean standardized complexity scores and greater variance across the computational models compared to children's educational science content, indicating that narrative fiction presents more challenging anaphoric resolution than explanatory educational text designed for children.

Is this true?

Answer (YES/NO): NO